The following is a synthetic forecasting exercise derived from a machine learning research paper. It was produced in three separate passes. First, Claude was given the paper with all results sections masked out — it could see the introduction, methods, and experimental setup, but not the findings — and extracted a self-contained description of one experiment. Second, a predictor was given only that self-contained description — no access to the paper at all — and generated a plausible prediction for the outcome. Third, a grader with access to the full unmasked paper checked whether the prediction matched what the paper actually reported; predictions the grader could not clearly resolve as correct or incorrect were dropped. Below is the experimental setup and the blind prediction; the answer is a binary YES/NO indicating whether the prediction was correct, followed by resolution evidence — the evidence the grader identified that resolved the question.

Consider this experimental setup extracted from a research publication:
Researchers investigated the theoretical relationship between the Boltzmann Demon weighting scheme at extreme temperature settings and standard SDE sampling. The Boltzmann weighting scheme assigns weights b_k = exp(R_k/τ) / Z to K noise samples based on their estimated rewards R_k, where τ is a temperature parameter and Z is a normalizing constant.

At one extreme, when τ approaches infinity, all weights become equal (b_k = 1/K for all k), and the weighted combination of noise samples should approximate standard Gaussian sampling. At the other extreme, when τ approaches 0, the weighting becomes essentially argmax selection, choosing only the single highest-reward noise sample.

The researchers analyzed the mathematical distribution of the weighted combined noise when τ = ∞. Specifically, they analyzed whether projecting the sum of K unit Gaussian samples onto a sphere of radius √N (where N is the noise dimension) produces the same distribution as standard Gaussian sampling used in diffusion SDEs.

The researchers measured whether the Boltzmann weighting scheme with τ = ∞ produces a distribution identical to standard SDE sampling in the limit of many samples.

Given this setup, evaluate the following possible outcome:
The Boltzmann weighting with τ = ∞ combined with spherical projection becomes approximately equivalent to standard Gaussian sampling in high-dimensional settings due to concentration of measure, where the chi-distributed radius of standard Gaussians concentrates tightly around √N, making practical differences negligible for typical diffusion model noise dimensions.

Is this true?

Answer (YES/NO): YES